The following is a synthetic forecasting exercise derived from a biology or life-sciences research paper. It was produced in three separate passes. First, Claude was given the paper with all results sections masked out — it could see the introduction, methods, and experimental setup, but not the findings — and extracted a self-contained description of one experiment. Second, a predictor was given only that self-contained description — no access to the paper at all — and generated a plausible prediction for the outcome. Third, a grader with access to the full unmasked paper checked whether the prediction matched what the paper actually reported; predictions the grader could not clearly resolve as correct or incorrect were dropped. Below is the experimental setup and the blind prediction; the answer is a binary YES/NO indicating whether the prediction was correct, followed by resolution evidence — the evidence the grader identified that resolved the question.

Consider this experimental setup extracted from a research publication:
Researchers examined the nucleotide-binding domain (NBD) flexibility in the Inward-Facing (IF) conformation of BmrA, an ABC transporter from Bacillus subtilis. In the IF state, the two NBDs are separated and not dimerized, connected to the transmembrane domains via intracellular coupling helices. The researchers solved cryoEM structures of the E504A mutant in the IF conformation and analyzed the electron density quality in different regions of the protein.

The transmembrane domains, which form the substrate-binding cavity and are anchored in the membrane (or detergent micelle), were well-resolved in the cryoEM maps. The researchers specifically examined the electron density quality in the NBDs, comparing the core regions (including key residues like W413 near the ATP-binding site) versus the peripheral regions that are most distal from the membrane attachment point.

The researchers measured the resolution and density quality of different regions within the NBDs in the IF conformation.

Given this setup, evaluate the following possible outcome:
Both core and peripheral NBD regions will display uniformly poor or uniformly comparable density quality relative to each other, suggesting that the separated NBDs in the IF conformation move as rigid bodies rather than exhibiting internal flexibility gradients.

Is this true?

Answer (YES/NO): NO